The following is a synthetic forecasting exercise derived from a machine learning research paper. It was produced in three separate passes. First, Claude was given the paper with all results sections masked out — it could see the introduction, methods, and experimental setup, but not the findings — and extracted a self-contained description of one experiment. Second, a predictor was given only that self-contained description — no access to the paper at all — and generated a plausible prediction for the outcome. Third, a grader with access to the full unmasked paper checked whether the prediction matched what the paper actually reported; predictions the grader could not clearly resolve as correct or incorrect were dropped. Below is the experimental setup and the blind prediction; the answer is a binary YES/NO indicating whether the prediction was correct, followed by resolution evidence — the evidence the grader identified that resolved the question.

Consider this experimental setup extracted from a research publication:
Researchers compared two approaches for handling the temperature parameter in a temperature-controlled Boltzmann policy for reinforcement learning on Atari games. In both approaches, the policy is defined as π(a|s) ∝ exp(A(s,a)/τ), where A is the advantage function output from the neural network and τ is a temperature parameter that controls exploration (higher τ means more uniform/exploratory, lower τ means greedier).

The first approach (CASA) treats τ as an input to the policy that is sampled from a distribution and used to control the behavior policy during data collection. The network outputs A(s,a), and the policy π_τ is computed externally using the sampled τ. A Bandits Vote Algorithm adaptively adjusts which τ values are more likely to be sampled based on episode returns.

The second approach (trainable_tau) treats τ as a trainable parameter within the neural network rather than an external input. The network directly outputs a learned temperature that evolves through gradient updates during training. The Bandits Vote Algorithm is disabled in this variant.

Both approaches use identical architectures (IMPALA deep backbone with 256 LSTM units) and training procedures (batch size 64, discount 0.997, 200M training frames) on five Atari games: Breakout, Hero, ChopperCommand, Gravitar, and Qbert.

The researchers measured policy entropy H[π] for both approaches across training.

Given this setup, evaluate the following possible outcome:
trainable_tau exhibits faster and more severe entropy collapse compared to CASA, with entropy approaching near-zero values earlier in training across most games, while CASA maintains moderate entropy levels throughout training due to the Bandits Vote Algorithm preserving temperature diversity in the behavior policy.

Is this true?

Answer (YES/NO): NO